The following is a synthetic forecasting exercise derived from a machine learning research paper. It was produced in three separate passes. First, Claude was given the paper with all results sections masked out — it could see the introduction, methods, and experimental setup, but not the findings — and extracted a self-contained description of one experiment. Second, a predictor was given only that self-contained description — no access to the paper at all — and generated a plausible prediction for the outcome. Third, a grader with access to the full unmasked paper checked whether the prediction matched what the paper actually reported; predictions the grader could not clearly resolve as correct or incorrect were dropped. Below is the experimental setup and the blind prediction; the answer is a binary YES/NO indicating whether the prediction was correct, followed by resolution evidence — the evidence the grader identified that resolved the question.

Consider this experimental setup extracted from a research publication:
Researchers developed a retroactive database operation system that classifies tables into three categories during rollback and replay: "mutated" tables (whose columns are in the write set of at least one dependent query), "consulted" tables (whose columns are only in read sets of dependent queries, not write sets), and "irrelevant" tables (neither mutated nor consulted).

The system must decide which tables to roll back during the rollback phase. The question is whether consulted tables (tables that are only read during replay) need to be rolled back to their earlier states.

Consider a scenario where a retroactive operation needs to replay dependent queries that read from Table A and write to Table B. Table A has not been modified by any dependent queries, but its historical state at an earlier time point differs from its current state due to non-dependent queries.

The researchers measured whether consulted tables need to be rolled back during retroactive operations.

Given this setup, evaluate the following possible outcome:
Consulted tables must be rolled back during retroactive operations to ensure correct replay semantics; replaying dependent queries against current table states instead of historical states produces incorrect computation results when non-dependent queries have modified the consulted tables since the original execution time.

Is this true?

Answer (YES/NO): YES